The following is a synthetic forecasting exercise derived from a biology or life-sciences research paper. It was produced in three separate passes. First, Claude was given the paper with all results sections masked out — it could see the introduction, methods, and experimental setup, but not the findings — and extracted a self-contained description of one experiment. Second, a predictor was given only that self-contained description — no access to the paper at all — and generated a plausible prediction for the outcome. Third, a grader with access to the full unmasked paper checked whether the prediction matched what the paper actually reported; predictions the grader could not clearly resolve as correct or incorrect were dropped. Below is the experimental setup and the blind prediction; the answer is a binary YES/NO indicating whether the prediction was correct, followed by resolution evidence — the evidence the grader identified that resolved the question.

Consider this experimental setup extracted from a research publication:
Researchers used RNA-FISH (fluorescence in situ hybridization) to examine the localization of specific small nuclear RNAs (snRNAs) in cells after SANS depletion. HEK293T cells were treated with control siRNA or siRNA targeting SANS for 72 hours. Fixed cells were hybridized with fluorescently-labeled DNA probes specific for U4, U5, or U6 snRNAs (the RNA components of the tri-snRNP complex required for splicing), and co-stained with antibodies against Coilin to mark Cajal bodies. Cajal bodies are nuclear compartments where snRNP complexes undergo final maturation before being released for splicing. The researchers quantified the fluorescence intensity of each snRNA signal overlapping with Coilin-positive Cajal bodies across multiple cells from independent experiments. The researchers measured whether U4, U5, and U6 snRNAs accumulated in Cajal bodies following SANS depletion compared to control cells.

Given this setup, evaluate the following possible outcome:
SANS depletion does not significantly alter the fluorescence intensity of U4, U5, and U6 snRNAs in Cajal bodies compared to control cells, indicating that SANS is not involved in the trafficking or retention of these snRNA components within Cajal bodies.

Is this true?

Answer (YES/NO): NO